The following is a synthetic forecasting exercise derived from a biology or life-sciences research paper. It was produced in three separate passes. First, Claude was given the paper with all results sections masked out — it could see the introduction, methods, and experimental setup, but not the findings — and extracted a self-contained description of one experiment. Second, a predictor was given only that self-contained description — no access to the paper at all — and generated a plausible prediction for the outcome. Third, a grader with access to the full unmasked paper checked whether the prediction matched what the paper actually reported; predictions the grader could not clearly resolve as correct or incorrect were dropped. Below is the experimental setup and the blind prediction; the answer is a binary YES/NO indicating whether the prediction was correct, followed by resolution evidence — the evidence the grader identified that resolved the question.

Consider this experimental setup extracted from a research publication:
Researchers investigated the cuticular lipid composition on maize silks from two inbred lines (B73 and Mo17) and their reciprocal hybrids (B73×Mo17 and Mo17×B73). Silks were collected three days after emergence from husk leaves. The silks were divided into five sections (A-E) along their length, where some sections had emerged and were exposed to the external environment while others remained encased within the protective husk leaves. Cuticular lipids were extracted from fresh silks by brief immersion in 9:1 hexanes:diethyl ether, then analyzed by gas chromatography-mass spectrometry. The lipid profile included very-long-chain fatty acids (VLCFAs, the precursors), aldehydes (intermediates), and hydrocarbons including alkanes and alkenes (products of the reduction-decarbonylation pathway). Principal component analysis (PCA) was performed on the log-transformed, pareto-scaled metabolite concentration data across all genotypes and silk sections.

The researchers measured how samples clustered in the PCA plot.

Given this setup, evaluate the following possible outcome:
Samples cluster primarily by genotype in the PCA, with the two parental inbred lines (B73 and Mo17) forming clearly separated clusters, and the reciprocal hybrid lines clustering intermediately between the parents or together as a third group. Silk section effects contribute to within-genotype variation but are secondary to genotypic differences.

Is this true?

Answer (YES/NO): NO